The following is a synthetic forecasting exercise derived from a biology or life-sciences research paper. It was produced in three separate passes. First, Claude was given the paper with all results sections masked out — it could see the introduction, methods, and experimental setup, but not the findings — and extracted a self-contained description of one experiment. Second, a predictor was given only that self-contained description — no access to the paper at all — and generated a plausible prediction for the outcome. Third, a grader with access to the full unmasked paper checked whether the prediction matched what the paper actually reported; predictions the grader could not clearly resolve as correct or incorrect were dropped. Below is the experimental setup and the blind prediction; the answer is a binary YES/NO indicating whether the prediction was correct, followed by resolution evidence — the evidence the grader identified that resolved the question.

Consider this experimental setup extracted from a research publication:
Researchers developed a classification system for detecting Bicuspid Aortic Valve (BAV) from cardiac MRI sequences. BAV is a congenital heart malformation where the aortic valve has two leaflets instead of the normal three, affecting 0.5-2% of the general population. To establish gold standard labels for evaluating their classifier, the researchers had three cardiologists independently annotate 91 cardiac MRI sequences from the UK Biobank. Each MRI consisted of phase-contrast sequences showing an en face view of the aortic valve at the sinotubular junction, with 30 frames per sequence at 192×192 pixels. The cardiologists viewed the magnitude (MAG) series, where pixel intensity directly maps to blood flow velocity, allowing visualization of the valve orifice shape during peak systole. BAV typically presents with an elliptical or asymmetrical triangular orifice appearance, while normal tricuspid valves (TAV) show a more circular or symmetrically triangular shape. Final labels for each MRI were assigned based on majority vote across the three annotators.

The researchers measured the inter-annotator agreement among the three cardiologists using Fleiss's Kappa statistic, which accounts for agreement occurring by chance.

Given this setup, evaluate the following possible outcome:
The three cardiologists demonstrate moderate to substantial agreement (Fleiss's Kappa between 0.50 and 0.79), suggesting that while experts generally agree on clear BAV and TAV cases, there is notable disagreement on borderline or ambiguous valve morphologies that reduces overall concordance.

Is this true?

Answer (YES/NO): NO